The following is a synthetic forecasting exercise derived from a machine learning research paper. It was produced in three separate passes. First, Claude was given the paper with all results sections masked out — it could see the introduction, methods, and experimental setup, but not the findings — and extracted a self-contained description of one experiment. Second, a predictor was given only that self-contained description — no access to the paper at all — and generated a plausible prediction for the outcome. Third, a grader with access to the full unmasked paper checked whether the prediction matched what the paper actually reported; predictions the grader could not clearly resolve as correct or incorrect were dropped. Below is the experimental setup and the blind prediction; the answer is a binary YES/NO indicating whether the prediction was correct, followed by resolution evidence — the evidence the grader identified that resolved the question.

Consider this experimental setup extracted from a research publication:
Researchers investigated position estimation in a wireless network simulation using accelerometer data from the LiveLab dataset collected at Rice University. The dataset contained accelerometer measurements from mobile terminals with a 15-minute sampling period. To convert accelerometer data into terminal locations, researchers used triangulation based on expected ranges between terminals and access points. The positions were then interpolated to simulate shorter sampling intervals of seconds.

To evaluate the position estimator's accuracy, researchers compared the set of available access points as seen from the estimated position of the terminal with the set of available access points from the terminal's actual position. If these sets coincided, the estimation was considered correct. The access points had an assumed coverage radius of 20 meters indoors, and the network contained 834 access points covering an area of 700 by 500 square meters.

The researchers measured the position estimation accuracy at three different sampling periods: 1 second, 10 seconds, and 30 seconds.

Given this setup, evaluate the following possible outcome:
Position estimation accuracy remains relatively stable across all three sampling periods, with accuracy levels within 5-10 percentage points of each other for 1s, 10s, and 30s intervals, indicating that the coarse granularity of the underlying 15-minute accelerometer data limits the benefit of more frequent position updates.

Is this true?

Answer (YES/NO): NO